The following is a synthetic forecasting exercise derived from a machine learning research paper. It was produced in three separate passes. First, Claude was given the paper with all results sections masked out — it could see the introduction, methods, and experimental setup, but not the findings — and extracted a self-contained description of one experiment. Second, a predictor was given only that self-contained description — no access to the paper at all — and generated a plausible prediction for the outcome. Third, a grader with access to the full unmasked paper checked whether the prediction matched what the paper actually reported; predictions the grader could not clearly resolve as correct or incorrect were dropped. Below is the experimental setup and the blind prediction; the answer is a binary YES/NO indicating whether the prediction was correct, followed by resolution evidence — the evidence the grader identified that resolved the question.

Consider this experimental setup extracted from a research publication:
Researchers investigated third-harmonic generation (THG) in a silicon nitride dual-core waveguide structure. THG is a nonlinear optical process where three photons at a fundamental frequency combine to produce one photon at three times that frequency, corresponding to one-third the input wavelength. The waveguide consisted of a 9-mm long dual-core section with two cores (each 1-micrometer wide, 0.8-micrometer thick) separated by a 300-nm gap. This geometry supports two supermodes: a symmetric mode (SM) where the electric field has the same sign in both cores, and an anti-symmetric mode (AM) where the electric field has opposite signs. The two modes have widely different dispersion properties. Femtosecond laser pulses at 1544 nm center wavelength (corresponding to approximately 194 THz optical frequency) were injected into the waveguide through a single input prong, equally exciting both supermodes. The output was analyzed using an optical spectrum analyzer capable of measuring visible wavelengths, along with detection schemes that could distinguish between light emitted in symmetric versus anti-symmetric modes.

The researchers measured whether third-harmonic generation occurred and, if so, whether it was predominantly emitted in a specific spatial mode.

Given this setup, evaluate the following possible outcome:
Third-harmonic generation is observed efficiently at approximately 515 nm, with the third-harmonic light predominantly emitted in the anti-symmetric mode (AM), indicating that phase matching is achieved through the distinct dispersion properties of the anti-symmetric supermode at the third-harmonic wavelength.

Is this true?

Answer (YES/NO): NO